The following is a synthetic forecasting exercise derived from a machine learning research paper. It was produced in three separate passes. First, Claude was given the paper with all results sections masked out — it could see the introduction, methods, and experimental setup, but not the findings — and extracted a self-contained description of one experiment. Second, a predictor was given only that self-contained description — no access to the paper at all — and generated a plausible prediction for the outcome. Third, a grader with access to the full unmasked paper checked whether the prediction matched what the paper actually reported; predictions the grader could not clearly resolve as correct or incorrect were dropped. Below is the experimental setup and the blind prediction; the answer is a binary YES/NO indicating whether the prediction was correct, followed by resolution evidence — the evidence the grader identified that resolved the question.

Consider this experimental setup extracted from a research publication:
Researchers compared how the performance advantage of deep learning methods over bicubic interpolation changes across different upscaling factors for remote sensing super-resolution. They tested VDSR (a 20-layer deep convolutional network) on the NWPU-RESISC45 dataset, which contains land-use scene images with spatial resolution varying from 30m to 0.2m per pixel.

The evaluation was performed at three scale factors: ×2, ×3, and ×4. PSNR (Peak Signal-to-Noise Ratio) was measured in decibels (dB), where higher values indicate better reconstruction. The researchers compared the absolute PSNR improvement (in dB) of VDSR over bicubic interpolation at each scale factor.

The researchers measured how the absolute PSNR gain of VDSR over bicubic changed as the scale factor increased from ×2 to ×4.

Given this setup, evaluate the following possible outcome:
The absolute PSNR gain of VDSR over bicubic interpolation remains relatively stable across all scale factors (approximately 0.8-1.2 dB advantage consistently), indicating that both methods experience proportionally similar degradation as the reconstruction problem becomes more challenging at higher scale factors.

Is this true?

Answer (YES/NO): NO